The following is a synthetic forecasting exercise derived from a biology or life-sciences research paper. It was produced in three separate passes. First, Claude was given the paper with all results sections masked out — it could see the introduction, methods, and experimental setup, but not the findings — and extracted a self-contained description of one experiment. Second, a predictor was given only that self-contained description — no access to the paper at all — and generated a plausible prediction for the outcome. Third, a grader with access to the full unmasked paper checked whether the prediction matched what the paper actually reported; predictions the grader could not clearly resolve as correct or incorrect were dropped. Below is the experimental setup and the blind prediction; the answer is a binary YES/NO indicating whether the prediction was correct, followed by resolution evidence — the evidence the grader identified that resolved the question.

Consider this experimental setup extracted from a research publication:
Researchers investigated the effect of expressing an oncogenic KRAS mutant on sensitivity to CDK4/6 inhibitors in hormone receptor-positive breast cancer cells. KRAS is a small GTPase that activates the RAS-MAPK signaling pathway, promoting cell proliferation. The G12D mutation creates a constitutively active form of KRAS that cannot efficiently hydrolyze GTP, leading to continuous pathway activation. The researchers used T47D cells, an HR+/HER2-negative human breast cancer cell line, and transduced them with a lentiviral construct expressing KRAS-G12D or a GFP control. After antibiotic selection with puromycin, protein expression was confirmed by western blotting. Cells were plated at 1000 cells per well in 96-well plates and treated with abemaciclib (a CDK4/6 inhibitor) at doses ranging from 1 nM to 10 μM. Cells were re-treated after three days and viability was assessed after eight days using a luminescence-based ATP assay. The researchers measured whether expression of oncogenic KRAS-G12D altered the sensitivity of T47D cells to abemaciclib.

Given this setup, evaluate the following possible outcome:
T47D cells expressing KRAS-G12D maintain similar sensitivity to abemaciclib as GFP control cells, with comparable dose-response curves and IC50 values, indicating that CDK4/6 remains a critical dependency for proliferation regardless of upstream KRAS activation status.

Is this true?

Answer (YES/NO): NO